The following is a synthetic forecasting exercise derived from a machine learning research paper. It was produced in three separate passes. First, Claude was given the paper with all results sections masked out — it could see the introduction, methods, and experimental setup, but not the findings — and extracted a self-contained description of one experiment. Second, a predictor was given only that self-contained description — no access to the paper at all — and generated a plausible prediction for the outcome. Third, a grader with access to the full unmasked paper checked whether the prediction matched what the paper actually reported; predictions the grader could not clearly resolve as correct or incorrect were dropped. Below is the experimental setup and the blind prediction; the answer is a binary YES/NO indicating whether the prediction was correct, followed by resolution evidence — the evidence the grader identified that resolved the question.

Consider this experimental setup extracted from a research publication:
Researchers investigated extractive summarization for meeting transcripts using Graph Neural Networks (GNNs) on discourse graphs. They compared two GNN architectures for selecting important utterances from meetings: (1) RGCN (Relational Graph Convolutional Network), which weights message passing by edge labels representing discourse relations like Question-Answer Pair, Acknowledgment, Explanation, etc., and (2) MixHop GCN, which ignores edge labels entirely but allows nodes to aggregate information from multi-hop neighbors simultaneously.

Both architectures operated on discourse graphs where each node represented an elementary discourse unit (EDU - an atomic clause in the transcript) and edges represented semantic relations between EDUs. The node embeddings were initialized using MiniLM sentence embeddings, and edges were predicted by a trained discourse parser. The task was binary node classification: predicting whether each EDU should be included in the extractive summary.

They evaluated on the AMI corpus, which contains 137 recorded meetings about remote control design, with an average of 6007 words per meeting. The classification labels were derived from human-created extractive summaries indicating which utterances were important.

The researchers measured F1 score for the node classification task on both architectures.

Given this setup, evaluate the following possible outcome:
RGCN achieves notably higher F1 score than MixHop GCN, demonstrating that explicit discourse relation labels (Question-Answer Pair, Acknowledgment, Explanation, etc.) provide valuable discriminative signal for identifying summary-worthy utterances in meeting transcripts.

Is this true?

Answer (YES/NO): NO